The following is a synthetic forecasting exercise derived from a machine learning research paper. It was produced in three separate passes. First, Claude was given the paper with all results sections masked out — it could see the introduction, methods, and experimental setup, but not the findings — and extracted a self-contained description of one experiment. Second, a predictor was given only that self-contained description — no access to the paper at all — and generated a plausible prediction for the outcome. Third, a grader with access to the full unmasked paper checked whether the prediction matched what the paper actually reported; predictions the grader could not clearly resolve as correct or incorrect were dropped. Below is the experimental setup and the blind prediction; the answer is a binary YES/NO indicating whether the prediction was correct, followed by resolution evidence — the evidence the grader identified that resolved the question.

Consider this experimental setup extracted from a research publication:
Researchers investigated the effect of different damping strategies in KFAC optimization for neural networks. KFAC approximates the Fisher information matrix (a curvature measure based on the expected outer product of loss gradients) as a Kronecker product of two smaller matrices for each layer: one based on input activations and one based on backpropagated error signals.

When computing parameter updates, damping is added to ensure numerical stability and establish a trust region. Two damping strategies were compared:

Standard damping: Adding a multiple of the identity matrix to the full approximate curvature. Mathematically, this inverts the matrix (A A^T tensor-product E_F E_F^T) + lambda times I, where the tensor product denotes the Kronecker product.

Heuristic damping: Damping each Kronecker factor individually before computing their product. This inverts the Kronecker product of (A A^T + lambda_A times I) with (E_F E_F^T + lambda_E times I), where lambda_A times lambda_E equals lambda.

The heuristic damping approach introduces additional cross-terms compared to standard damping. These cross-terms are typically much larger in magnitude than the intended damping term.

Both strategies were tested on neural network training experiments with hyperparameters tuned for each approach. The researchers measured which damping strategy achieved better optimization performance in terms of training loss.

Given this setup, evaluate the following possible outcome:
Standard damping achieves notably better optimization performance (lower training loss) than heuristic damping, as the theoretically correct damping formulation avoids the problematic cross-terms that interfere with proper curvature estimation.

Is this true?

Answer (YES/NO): NO